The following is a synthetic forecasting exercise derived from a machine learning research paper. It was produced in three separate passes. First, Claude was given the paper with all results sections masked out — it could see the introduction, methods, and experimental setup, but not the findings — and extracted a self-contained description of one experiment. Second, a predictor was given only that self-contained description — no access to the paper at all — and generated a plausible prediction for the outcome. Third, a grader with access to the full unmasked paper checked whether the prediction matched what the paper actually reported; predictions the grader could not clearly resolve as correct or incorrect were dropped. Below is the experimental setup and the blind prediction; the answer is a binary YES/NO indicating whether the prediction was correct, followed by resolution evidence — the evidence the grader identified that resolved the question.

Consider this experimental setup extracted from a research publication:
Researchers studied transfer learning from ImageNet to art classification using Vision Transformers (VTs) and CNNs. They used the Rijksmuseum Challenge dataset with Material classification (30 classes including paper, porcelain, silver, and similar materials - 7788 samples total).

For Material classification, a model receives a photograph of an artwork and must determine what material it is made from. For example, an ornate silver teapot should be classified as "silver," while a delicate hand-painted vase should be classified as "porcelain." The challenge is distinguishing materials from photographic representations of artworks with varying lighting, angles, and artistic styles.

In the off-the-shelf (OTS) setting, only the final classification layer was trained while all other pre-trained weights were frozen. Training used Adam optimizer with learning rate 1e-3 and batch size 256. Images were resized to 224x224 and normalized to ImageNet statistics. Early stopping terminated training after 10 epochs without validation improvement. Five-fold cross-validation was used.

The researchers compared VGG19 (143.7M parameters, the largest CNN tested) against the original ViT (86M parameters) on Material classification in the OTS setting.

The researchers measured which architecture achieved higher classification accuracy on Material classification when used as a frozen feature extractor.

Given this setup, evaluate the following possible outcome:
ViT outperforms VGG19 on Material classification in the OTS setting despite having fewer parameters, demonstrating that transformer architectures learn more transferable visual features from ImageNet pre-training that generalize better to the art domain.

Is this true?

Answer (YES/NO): YES